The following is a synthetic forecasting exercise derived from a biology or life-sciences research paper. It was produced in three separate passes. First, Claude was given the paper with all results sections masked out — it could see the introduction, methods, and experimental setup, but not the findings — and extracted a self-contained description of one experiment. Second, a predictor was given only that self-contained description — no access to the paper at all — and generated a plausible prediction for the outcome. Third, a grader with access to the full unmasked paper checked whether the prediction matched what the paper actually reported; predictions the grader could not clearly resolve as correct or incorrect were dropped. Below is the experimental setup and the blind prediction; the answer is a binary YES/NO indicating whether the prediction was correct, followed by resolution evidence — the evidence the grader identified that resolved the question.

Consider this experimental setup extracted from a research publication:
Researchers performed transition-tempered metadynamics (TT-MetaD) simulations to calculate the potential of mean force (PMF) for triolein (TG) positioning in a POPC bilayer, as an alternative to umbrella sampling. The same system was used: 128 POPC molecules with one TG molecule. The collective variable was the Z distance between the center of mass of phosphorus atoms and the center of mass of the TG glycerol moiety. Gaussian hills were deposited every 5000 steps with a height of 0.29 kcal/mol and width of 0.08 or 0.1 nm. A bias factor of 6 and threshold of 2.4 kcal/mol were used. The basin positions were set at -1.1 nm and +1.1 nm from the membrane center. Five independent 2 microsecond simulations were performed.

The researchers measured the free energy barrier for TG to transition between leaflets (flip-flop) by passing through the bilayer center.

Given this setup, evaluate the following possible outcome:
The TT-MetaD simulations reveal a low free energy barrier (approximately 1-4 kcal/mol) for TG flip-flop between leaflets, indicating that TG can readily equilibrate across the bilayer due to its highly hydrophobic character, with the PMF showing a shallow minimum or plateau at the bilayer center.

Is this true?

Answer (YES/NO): NO